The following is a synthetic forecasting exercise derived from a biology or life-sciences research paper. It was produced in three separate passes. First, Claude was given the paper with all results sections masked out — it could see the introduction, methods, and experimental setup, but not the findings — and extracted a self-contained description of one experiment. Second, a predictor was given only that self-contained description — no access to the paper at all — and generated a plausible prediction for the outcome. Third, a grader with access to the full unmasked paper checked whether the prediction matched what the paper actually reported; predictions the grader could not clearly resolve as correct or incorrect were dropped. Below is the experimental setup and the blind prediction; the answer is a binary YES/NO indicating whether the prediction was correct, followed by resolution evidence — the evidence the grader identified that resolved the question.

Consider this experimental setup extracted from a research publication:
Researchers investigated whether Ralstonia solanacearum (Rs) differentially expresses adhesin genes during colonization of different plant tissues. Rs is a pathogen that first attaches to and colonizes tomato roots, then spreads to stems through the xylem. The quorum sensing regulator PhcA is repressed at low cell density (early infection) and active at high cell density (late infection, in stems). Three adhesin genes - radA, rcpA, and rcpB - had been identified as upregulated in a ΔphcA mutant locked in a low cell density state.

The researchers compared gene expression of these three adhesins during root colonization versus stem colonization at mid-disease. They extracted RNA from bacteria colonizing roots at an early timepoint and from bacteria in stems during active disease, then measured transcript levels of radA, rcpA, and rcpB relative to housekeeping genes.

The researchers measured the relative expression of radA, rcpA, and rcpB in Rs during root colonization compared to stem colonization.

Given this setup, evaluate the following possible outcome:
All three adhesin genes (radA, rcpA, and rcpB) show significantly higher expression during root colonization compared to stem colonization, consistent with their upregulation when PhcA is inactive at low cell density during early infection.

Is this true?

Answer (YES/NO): NO